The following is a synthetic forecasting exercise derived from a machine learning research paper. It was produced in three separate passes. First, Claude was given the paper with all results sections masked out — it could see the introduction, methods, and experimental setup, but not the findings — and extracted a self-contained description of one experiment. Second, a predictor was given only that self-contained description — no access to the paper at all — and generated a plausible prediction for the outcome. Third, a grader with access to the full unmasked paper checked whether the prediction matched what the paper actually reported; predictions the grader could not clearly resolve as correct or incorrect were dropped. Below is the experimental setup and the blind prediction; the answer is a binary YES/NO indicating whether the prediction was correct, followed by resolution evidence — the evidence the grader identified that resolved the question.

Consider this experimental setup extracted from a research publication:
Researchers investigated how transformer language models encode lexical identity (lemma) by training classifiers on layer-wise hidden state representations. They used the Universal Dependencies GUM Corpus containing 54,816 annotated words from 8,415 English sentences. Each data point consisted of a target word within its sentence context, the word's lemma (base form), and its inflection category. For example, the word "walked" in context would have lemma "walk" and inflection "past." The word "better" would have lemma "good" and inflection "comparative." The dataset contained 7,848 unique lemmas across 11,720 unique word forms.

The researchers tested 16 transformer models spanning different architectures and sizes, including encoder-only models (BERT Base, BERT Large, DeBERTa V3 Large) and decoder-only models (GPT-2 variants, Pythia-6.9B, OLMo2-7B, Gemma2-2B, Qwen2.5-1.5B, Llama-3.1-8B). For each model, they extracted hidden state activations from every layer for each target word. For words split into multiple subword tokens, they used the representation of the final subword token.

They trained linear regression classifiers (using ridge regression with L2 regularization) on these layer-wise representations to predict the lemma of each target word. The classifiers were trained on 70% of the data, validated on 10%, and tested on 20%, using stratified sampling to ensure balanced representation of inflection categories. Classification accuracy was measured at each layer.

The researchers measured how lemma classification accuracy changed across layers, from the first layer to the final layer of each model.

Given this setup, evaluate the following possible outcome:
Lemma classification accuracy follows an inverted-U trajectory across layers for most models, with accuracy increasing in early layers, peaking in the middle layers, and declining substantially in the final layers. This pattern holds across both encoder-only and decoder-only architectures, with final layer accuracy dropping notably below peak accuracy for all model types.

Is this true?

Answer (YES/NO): NO